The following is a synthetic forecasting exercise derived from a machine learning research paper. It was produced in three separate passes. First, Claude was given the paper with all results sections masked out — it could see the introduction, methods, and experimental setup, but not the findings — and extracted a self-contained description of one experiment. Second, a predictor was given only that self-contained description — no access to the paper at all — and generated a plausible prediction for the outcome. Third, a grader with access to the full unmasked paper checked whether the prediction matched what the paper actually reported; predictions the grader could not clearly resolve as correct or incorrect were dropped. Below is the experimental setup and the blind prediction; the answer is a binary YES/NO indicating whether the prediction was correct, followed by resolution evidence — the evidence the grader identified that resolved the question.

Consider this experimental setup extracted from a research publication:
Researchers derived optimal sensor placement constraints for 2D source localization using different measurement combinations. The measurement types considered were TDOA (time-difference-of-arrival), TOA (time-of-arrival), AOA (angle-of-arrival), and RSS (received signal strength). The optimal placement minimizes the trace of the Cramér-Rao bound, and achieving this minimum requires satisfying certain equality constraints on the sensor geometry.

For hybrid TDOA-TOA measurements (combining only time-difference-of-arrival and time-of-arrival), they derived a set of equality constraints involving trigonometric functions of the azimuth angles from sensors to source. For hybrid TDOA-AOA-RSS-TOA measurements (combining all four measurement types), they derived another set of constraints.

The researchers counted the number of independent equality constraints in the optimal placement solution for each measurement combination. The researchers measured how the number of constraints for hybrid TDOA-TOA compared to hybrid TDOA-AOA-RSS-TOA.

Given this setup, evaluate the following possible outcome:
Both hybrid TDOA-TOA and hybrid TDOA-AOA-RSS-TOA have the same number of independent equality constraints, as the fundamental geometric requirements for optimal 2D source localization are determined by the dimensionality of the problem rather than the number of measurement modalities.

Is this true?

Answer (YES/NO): NO